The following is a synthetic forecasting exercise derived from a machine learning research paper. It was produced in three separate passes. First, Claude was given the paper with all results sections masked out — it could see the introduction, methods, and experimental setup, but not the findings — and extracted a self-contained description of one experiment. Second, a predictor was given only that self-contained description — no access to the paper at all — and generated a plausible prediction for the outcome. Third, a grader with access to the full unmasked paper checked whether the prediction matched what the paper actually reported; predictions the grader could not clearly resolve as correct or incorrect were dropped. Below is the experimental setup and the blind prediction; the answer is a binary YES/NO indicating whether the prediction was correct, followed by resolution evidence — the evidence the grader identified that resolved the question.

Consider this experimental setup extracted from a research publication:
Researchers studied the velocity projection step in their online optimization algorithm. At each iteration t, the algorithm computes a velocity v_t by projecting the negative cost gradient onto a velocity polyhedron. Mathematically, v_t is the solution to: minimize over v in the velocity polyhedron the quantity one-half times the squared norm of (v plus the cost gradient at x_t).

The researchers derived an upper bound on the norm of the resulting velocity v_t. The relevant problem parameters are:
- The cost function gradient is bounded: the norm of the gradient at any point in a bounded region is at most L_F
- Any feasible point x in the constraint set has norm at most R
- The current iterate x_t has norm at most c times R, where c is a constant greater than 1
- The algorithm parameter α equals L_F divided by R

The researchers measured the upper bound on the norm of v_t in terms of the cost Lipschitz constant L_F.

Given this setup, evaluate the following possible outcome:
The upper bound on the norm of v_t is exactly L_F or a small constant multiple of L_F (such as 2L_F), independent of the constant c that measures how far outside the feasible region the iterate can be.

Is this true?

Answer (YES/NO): NO